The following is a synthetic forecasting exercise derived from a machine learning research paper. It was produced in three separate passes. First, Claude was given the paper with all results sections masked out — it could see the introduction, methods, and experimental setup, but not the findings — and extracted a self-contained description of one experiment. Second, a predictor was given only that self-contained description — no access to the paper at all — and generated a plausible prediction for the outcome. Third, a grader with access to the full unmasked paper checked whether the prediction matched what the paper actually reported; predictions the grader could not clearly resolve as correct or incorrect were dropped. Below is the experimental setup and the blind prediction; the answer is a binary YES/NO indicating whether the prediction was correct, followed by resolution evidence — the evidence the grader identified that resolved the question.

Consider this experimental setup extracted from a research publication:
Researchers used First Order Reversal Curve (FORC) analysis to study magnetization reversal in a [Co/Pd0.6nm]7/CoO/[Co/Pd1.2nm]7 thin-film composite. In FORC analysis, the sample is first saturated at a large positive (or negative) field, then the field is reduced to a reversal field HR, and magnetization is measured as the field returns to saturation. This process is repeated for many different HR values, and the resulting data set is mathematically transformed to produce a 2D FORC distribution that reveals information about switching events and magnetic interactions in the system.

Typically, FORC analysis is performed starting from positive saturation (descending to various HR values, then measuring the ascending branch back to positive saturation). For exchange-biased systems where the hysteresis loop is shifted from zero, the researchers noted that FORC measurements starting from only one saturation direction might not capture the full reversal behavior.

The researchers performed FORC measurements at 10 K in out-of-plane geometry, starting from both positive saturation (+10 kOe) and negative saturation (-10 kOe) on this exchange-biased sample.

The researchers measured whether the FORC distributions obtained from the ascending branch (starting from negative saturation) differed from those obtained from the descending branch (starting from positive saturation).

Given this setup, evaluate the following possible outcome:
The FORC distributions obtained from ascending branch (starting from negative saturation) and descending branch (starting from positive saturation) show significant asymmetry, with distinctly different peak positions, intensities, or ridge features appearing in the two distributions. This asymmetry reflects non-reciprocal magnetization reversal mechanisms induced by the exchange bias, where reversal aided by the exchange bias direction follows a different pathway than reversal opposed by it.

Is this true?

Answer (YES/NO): YES